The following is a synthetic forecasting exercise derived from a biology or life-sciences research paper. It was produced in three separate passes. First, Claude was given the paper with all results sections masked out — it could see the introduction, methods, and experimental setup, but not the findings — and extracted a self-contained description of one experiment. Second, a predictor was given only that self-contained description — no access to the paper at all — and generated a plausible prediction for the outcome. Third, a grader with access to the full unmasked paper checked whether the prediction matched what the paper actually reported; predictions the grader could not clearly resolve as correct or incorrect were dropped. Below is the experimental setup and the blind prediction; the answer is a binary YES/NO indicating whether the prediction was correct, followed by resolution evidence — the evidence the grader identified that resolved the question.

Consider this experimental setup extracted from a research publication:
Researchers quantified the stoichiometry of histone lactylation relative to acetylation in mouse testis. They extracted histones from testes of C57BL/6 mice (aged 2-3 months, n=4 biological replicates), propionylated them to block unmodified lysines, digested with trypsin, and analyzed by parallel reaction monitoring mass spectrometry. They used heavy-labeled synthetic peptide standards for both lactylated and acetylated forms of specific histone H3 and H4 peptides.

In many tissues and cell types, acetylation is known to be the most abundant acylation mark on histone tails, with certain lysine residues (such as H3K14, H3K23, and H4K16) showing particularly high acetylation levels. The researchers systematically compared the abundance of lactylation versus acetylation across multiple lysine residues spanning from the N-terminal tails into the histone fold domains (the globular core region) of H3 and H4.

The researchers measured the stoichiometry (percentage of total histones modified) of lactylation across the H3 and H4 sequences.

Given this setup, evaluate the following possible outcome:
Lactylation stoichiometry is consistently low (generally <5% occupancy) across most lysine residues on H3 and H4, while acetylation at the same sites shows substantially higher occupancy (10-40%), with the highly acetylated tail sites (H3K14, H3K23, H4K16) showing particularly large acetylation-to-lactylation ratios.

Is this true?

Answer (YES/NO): NO